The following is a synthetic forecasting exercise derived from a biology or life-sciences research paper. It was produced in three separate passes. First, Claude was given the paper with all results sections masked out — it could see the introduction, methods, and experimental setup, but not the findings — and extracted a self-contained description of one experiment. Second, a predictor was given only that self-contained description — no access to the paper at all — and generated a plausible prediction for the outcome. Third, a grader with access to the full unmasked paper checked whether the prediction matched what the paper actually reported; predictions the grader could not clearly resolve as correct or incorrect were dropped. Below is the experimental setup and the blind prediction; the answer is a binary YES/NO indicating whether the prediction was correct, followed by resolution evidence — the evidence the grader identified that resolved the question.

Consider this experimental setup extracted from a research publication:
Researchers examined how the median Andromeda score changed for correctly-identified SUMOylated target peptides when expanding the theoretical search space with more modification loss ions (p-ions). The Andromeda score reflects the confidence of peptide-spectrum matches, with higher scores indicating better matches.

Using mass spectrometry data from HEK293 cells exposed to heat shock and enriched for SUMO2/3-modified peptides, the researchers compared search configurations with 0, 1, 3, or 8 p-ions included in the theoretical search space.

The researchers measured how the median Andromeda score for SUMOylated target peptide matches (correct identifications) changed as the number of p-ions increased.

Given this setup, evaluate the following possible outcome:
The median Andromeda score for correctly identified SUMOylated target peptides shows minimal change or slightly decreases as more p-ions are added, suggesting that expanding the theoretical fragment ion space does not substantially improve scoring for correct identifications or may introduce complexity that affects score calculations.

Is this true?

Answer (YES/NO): NO